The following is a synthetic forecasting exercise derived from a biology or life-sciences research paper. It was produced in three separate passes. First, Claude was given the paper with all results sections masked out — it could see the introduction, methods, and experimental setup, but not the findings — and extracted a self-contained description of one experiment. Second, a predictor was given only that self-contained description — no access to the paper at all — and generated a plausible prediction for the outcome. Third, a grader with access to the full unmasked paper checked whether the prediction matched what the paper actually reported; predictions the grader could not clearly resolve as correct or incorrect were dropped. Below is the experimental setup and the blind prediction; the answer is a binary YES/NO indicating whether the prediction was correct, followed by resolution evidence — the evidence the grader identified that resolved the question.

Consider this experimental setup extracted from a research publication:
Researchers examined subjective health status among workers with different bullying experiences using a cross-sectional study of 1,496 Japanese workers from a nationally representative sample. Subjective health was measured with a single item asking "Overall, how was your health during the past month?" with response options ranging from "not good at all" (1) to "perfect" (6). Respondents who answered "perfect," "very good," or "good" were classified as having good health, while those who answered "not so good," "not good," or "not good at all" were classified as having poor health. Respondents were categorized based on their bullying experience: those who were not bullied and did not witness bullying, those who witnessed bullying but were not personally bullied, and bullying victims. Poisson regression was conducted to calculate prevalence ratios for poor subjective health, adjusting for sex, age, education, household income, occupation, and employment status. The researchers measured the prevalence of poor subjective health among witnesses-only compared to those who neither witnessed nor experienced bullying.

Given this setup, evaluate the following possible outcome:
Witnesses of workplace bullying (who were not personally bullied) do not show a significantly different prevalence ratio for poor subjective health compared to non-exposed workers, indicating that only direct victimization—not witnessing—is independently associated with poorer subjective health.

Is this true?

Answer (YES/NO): NO